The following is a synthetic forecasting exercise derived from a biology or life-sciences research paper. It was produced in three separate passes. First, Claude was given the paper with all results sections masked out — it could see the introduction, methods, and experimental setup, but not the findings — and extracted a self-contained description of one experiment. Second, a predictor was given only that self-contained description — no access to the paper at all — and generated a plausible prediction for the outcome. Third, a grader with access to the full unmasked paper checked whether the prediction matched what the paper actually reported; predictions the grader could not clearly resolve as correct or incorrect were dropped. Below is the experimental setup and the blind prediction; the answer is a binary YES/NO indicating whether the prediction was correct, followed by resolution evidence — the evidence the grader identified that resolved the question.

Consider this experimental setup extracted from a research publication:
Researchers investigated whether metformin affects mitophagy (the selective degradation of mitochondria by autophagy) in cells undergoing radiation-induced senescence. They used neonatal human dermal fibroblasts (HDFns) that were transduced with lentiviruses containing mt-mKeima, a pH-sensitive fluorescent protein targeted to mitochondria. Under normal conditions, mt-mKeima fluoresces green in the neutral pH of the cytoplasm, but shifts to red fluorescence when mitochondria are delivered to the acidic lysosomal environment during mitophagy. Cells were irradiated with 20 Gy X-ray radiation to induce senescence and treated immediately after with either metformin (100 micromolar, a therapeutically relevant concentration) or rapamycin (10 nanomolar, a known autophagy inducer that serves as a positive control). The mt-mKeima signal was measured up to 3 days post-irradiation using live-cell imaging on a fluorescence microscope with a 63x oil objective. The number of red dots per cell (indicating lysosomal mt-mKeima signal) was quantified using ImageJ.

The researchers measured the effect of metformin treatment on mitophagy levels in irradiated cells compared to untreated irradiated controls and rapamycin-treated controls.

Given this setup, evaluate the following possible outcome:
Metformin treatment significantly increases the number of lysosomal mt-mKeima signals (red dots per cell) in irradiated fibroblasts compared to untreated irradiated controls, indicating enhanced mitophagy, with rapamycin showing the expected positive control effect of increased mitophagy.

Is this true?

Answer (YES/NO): NO